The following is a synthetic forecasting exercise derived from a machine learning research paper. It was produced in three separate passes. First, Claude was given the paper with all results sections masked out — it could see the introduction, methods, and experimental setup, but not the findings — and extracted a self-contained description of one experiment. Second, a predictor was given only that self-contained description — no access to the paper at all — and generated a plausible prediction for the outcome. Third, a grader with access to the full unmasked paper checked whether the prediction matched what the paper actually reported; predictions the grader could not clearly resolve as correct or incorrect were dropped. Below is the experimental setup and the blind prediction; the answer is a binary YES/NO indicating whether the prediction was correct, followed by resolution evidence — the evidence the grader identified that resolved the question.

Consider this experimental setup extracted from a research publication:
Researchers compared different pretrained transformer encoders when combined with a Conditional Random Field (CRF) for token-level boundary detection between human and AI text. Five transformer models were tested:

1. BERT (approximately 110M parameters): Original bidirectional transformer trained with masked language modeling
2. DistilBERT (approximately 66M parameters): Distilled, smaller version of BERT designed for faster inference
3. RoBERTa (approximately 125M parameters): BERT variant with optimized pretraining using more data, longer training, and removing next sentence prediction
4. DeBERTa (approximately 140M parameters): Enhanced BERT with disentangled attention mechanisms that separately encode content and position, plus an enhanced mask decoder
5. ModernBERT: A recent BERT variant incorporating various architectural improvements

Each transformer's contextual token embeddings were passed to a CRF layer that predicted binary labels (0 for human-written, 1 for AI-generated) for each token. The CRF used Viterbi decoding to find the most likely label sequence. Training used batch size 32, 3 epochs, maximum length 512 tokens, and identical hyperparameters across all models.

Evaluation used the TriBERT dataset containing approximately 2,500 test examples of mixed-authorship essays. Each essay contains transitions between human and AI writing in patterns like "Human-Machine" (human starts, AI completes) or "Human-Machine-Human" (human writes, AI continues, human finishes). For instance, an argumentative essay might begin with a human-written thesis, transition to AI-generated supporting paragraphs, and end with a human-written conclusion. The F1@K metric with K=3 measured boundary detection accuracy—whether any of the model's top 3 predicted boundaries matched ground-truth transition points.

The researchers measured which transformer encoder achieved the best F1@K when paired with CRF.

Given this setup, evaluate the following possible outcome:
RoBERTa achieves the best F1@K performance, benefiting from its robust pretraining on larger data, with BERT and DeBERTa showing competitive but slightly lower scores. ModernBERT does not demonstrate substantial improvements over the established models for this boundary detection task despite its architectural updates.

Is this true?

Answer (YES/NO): NO